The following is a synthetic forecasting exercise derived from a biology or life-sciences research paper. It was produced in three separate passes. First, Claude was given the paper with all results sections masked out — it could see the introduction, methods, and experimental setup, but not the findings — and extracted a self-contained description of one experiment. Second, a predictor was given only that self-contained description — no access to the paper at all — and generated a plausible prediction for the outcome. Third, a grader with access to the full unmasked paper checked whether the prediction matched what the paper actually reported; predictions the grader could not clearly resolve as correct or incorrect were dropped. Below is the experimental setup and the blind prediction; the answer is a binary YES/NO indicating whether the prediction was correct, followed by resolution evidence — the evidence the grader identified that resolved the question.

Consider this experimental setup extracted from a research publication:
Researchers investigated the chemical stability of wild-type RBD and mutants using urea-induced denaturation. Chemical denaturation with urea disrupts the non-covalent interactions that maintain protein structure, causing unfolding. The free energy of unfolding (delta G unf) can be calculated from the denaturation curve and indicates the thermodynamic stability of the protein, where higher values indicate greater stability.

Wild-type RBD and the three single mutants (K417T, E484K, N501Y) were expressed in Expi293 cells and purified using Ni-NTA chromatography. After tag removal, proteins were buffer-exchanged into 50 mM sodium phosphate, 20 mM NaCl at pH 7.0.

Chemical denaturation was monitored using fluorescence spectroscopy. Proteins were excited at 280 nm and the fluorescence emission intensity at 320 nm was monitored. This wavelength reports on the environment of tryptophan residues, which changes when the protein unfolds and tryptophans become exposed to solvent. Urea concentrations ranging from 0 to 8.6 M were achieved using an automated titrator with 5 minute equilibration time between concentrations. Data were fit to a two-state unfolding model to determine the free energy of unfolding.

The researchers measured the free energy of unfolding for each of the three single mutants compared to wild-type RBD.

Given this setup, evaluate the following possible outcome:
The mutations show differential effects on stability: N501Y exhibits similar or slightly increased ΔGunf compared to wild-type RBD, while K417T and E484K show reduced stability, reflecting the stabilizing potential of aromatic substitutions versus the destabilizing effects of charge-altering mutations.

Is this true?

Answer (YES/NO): NO